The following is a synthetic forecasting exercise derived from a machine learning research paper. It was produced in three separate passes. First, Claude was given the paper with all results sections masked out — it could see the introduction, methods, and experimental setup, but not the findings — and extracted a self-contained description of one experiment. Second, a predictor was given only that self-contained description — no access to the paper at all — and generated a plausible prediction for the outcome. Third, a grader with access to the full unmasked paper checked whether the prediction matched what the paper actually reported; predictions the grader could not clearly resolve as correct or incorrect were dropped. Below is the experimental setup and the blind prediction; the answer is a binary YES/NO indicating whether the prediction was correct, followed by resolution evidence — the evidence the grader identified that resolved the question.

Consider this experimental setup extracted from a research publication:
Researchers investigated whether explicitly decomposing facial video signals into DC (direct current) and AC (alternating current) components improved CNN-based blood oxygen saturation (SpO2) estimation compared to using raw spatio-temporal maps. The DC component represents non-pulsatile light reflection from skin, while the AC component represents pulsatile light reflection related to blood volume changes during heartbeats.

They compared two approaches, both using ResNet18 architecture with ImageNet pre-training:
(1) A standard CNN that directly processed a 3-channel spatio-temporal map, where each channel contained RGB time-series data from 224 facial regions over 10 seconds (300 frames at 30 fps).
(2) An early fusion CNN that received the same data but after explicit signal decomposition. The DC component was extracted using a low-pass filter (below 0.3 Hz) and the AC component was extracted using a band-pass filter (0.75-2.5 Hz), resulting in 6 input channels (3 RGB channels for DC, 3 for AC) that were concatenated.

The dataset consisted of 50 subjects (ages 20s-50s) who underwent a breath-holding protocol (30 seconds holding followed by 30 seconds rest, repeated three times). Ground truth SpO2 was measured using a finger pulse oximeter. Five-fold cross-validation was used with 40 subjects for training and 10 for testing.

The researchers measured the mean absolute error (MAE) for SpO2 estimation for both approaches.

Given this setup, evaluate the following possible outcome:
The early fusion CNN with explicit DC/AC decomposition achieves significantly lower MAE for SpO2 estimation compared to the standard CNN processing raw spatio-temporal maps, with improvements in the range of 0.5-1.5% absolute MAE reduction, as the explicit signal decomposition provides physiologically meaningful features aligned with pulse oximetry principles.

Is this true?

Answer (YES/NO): NO